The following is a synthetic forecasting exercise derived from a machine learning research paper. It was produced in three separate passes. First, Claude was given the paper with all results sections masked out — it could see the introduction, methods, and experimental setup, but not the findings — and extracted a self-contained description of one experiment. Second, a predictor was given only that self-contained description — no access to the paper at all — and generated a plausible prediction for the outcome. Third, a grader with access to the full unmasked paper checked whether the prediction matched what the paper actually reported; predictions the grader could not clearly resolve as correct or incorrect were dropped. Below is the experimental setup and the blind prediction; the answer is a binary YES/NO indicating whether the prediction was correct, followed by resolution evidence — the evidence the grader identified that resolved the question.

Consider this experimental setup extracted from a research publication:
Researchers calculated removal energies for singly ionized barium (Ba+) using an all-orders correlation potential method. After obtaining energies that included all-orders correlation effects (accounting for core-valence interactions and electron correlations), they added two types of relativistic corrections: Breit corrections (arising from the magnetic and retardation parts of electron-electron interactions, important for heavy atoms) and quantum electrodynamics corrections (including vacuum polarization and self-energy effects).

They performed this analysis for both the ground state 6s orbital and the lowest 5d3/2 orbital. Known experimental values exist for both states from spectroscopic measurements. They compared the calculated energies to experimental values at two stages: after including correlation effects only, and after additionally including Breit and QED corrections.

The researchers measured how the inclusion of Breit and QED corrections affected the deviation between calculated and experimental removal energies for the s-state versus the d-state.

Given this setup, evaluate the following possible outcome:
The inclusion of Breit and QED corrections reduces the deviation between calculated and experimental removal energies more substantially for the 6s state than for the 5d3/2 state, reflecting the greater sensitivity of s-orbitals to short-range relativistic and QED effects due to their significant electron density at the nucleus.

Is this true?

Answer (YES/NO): YES